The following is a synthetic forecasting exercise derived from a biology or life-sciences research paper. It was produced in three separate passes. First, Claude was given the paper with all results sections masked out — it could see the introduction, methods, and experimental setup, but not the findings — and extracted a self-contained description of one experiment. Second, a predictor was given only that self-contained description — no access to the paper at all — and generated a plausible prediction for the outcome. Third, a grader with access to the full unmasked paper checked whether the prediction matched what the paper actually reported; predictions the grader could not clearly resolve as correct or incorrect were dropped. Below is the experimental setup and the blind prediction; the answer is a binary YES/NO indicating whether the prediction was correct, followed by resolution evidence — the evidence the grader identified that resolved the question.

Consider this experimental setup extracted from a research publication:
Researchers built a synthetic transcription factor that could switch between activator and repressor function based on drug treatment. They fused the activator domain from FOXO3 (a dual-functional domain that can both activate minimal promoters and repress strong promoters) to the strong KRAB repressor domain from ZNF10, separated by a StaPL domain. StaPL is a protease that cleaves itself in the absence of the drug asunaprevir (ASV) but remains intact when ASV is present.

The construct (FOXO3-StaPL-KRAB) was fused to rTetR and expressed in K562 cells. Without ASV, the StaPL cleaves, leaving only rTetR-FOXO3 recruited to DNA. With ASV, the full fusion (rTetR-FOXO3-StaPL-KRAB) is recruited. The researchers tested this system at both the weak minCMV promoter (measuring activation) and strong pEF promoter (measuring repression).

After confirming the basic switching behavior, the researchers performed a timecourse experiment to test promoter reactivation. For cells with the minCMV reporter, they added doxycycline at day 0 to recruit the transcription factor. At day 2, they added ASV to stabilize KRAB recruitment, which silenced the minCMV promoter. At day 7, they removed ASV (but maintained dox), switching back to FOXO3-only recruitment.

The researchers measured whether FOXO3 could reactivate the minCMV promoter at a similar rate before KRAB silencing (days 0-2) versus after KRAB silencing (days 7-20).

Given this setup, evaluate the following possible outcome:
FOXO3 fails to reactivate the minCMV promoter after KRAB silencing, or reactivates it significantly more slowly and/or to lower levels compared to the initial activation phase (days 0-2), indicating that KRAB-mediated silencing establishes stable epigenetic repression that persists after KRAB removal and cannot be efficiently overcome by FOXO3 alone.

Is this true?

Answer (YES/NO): YES